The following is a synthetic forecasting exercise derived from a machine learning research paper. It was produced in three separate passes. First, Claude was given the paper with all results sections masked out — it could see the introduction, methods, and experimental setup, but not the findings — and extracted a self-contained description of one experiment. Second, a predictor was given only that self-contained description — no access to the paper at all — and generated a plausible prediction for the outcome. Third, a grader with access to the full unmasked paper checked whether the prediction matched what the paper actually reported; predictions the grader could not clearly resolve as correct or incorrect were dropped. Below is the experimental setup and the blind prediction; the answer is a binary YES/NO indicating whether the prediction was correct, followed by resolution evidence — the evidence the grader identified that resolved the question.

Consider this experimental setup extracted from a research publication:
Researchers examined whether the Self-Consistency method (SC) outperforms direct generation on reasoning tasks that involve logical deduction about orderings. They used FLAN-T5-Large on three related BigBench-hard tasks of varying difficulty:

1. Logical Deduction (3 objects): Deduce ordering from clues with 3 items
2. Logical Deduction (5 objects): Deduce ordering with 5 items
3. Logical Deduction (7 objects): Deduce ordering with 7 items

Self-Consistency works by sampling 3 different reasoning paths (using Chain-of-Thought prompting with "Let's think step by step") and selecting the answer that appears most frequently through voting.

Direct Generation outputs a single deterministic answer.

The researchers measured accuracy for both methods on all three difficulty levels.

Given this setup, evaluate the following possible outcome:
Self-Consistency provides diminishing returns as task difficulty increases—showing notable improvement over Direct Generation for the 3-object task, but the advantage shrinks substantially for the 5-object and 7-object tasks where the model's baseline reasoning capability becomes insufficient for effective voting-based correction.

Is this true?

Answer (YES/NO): NO